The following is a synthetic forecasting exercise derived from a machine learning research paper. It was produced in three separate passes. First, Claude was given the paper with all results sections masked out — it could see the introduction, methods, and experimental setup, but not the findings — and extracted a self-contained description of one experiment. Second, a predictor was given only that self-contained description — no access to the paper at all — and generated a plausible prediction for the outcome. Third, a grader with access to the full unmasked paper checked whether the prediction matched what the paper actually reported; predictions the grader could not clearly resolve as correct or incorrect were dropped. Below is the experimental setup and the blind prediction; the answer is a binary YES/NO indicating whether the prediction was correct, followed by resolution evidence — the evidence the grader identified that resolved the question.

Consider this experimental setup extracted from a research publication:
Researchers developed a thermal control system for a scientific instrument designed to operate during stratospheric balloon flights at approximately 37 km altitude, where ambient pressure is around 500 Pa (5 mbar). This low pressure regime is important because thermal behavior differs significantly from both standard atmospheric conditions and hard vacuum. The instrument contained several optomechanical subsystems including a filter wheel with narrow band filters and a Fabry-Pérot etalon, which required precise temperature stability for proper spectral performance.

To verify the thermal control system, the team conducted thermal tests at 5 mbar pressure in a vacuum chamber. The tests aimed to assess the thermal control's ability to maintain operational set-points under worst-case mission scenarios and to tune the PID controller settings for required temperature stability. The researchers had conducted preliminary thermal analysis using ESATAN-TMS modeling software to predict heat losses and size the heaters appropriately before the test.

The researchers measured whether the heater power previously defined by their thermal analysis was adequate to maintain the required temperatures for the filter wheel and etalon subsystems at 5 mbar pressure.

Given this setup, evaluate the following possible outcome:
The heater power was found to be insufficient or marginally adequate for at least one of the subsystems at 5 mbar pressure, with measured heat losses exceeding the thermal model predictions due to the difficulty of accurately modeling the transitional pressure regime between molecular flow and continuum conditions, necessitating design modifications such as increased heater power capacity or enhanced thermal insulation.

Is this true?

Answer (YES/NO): YES